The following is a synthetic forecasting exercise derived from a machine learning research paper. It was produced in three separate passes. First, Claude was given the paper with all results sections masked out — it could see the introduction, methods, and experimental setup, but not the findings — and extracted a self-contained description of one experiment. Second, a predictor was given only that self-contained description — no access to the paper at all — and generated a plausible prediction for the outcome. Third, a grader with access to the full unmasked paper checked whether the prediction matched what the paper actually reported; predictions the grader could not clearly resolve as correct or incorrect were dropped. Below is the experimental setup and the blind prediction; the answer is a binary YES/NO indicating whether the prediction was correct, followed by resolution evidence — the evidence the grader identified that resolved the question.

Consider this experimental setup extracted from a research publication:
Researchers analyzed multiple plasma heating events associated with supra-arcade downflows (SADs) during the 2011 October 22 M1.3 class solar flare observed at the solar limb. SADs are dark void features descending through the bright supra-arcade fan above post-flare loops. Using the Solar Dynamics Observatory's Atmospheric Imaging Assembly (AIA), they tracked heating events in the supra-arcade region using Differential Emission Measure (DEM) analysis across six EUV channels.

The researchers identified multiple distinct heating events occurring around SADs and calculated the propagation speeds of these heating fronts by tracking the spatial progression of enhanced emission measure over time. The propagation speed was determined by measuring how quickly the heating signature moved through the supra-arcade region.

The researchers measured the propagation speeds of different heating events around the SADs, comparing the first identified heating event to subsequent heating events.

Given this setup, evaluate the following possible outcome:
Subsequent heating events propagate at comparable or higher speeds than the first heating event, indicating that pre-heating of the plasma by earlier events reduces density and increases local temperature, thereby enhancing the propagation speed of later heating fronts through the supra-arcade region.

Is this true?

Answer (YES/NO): YES